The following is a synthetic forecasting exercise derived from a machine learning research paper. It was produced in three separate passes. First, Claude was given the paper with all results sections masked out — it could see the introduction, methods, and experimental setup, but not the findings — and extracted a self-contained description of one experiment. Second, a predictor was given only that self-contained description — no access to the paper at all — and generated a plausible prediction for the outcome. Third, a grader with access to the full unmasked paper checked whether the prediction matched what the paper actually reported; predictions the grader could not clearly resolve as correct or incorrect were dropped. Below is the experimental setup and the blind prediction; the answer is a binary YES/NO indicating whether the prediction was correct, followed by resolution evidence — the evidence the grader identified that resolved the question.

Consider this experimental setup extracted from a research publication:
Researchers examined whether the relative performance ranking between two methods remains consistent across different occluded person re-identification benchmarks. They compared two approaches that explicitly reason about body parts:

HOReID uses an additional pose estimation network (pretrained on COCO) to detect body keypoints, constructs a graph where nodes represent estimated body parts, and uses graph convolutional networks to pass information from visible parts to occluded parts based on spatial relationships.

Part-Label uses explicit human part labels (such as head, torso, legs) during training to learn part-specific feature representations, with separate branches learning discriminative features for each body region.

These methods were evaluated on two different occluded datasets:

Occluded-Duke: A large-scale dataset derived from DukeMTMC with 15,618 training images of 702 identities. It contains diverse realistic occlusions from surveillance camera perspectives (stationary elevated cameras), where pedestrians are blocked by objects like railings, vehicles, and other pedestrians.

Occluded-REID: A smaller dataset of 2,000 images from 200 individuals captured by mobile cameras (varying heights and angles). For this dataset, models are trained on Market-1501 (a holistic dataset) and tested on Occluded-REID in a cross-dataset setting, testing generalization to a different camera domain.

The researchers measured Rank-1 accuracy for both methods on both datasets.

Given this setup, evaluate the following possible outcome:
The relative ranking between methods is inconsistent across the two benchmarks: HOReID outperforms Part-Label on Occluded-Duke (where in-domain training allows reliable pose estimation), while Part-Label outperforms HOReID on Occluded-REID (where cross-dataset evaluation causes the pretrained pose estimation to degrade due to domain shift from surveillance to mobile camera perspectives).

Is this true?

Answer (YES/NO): NO